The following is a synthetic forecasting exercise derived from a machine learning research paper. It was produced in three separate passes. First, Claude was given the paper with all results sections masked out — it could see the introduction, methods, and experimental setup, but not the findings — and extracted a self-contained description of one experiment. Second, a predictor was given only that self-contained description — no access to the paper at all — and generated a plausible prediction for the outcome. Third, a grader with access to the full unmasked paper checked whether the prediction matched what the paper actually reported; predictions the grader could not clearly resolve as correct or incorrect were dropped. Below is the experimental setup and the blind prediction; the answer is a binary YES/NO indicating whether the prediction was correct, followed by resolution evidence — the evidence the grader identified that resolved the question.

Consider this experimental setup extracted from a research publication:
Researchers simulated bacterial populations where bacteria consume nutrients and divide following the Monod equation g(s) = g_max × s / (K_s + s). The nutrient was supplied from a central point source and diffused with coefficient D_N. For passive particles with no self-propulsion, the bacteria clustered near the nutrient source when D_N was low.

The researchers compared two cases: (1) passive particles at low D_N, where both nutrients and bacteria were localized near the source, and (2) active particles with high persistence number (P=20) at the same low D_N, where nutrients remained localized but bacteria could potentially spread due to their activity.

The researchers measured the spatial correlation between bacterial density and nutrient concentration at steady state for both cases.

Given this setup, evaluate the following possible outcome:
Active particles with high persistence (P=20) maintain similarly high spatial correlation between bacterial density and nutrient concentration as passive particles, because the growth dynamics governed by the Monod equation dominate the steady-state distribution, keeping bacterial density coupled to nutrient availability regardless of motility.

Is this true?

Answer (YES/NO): NO